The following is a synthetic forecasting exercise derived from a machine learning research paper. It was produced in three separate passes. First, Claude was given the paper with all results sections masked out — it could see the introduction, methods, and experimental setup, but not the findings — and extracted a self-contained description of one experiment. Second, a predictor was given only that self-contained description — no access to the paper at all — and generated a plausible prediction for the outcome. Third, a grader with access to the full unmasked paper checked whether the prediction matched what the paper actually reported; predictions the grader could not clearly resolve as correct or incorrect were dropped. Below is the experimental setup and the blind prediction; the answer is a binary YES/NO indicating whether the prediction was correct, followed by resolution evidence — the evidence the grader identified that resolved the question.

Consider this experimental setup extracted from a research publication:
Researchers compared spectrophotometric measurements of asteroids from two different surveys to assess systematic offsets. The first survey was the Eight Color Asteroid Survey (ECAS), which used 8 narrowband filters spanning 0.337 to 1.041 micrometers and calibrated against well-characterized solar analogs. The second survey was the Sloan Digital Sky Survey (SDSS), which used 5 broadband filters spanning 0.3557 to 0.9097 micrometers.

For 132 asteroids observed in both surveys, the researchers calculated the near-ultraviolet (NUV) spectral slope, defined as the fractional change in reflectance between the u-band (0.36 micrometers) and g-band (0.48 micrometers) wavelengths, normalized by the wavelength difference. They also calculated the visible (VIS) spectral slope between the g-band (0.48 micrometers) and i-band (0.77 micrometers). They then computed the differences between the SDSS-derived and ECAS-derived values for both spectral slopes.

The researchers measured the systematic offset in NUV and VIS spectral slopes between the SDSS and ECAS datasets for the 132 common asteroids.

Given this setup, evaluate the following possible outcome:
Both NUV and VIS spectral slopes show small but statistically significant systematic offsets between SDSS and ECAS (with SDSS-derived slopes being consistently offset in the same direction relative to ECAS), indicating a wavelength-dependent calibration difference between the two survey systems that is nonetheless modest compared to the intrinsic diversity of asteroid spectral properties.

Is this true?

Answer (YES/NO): NO